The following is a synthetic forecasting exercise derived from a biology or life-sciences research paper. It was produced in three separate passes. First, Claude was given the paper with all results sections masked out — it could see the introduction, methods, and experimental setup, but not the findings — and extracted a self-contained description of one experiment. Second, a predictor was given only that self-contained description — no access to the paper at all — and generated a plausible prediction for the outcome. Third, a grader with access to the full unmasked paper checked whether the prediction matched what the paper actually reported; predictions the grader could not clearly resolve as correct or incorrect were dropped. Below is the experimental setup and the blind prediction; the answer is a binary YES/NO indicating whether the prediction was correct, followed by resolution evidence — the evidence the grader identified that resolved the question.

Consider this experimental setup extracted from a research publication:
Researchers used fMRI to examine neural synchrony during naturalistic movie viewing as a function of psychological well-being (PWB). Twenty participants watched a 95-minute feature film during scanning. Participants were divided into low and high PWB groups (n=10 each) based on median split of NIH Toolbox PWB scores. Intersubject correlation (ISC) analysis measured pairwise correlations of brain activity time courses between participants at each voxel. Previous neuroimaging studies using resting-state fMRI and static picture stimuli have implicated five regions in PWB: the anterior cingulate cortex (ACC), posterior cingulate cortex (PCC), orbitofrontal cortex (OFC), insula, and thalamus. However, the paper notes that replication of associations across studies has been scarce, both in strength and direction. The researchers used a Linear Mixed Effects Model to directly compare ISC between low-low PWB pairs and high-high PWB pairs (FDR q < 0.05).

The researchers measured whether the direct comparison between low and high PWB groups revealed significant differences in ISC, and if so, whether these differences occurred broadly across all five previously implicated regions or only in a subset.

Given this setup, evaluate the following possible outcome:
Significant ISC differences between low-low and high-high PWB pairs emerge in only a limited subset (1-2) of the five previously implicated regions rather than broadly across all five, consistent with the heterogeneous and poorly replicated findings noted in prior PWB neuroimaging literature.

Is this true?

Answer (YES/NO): NO